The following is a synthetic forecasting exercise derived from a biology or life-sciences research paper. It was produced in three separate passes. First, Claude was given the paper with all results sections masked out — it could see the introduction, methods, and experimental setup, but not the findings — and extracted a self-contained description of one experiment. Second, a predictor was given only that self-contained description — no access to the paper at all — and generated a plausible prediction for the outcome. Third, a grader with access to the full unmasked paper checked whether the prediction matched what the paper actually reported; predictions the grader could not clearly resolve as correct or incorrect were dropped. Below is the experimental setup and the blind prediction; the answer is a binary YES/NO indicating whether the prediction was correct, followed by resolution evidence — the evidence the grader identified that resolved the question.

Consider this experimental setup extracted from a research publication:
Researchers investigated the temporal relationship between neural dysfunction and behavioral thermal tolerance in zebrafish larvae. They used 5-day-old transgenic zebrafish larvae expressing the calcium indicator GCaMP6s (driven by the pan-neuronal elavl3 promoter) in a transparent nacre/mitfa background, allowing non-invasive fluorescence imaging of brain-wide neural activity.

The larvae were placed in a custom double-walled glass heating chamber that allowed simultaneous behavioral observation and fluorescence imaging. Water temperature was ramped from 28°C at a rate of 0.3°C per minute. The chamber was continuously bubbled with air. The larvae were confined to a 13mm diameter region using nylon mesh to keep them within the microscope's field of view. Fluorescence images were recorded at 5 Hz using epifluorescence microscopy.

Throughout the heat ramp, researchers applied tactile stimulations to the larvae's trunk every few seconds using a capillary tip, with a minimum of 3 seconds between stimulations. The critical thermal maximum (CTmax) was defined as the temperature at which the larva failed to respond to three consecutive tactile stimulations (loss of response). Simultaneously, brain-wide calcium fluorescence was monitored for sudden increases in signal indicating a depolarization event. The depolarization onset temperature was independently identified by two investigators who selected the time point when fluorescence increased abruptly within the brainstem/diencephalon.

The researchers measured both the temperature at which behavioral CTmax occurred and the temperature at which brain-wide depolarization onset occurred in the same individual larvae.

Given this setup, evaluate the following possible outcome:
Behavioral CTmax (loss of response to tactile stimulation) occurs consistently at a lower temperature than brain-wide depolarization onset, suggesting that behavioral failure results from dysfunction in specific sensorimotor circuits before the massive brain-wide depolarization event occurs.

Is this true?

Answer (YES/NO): YES